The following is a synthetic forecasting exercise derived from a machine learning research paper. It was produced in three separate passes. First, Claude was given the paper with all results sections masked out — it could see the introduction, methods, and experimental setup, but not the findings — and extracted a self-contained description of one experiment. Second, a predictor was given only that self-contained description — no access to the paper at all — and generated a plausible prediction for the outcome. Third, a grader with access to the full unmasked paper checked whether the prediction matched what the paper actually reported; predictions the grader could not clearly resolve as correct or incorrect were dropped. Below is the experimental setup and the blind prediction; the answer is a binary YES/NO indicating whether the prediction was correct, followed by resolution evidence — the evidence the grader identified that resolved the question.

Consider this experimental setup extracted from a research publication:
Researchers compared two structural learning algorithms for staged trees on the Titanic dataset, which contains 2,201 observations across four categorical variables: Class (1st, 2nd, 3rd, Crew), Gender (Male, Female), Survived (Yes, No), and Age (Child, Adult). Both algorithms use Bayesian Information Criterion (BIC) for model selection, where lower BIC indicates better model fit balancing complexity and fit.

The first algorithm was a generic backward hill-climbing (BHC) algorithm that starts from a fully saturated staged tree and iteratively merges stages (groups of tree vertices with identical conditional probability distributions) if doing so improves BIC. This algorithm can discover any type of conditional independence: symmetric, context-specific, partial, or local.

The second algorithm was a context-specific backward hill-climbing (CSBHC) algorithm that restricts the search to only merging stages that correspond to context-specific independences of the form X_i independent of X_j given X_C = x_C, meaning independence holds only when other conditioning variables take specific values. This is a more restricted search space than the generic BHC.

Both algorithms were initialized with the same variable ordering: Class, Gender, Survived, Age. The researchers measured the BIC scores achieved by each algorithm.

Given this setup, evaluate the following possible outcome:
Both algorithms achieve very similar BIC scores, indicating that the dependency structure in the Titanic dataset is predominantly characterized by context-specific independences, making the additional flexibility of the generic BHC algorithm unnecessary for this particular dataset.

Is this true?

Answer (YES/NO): NO